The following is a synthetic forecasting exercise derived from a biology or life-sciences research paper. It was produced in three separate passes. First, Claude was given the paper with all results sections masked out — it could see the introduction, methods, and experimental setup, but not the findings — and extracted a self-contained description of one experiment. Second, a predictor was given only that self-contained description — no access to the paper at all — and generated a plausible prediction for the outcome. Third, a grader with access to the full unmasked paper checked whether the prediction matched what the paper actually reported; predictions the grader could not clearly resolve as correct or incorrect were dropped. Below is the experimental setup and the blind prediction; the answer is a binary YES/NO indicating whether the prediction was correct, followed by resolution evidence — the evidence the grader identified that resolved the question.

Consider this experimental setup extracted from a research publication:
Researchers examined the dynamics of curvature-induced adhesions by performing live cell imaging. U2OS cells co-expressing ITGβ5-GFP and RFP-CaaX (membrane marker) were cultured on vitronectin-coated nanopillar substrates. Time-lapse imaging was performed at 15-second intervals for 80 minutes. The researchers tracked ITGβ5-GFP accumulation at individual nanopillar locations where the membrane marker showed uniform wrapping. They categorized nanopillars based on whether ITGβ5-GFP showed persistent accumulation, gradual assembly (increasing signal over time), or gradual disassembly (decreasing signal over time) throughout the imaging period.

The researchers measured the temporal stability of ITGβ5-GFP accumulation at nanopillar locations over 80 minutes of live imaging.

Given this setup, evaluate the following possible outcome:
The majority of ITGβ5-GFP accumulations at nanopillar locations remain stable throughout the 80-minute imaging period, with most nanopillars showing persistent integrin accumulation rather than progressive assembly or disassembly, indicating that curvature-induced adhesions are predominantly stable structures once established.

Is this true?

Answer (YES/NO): YES